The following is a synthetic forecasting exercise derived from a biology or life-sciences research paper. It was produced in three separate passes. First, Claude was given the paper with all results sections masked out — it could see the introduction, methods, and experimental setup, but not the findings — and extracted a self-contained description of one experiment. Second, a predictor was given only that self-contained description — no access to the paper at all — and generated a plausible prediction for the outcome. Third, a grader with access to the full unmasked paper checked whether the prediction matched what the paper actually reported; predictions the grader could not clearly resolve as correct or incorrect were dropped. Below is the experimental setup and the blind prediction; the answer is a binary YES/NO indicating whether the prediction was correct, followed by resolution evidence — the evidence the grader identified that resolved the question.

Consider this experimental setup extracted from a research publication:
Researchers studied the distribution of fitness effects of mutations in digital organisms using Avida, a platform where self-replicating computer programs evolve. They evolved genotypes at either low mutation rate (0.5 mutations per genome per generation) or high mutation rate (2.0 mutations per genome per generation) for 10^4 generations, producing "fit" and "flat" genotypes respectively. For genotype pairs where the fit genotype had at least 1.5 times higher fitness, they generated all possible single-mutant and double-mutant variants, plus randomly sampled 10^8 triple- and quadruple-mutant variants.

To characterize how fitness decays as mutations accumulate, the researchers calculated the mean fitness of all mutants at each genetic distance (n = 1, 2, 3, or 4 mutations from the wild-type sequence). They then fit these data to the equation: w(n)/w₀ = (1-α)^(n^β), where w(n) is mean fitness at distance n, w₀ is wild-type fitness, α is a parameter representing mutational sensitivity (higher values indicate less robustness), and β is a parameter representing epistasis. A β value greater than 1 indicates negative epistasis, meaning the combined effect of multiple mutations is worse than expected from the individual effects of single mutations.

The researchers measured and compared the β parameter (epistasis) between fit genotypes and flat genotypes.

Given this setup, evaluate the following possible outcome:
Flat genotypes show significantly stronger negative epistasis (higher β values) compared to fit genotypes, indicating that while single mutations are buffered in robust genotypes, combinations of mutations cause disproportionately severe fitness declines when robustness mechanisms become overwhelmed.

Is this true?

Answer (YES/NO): YES